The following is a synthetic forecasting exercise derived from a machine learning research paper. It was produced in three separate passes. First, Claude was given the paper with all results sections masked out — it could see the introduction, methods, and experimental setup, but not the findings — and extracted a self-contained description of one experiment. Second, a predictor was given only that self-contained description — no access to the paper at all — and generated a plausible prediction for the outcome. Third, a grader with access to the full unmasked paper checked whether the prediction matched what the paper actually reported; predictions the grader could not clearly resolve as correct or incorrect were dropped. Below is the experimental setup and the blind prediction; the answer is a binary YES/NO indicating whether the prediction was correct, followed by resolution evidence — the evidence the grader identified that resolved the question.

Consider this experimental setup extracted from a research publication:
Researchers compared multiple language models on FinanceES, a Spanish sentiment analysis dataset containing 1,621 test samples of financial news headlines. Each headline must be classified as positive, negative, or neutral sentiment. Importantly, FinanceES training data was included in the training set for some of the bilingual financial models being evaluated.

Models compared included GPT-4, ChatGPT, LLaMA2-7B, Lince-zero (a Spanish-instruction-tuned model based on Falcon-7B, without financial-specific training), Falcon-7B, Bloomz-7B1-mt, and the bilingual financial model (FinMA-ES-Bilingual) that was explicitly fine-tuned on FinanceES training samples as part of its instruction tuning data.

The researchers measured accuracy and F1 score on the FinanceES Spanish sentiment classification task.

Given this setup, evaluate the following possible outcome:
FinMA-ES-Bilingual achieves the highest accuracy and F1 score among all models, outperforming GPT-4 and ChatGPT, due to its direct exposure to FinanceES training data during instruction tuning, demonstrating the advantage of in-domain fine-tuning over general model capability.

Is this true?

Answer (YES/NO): NO